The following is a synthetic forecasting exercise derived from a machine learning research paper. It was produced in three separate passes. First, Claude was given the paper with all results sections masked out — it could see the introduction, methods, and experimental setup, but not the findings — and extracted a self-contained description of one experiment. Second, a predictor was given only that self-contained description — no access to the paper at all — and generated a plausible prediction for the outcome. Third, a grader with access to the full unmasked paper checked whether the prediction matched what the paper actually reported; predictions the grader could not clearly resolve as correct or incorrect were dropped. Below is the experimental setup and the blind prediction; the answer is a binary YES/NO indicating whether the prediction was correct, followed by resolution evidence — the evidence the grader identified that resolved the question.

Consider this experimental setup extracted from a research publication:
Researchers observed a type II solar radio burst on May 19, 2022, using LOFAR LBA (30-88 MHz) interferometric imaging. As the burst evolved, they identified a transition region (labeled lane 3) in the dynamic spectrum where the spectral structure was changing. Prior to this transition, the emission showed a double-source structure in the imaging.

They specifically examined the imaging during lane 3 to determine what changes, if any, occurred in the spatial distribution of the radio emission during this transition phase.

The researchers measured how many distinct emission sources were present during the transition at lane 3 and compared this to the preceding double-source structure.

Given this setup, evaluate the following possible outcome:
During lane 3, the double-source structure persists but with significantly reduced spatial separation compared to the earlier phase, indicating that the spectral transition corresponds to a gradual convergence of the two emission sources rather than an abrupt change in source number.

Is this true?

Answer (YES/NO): NO